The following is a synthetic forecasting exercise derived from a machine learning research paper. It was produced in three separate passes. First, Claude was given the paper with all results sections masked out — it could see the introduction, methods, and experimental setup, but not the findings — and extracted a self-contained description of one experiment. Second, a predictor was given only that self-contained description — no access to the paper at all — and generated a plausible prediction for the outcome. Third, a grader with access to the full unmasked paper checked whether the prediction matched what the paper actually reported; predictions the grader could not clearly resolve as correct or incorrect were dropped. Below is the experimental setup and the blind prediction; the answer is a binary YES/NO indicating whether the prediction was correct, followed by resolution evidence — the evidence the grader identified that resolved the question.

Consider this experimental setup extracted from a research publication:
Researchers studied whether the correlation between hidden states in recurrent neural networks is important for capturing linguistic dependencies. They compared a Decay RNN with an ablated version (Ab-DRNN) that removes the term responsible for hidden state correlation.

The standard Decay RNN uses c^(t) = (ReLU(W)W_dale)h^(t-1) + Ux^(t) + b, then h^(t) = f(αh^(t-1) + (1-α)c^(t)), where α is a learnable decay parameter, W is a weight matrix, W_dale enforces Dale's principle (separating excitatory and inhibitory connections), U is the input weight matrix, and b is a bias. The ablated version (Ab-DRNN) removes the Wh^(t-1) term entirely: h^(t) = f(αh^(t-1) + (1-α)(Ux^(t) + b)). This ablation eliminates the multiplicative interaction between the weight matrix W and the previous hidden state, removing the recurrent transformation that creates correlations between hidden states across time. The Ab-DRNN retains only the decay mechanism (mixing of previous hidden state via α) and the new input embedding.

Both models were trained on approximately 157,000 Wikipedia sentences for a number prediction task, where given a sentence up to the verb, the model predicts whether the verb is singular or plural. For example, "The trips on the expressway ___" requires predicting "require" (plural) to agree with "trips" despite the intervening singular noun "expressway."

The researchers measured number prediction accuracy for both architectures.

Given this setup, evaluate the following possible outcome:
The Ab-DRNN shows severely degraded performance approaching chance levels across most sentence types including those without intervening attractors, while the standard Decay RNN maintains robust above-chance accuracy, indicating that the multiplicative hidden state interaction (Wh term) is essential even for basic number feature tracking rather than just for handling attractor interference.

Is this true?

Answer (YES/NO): NO